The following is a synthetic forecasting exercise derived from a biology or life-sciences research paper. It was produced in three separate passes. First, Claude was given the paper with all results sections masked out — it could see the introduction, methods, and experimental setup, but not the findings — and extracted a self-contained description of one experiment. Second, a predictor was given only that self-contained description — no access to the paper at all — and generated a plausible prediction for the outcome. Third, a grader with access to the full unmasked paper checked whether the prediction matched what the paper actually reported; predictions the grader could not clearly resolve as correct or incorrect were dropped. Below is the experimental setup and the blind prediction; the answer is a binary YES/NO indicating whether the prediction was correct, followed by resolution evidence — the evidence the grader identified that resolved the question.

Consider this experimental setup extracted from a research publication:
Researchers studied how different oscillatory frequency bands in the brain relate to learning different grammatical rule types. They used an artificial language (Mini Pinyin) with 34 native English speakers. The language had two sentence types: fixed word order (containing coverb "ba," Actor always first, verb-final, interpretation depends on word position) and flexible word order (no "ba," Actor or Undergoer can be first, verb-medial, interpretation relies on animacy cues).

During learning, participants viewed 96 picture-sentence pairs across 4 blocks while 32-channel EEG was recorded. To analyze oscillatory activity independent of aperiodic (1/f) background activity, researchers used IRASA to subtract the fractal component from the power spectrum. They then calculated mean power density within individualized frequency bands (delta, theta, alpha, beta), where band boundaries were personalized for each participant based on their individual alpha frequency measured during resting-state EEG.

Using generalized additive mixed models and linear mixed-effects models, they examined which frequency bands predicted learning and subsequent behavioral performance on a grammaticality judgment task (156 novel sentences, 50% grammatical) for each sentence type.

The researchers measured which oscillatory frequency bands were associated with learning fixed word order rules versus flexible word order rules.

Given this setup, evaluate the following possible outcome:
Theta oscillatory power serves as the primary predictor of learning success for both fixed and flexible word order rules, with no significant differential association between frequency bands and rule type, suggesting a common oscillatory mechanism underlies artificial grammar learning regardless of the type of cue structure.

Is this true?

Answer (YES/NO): NO